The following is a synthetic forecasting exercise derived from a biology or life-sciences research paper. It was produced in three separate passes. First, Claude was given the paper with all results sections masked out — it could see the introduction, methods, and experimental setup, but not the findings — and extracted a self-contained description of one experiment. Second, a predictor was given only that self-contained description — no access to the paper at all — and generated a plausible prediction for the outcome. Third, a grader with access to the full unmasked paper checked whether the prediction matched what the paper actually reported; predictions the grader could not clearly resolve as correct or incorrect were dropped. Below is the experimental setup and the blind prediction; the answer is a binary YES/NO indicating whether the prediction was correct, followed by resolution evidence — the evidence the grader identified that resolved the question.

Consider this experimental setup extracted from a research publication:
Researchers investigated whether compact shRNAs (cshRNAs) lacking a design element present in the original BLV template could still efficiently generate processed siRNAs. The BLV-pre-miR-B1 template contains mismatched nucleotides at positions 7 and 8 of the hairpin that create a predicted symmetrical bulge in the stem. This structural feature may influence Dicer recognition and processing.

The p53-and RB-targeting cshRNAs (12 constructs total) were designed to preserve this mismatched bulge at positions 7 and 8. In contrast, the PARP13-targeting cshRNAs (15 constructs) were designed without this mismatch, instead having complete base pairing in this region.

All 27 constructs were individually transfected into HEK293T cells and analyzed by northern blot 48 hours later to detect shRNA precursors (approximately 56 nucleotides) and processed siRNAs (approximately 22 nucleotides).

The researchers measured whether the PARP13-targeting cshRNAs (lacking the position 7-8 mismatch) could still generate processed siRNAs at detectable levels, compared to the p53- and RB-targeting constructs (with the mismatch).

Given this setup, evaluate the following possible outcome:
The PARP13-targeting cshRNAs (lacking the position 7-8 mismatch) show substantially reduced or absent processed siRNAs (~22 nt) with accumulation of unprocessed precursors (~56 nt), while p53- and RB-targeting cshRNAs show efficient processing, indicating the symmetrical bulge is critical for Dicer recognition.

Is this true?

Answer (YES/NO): NO